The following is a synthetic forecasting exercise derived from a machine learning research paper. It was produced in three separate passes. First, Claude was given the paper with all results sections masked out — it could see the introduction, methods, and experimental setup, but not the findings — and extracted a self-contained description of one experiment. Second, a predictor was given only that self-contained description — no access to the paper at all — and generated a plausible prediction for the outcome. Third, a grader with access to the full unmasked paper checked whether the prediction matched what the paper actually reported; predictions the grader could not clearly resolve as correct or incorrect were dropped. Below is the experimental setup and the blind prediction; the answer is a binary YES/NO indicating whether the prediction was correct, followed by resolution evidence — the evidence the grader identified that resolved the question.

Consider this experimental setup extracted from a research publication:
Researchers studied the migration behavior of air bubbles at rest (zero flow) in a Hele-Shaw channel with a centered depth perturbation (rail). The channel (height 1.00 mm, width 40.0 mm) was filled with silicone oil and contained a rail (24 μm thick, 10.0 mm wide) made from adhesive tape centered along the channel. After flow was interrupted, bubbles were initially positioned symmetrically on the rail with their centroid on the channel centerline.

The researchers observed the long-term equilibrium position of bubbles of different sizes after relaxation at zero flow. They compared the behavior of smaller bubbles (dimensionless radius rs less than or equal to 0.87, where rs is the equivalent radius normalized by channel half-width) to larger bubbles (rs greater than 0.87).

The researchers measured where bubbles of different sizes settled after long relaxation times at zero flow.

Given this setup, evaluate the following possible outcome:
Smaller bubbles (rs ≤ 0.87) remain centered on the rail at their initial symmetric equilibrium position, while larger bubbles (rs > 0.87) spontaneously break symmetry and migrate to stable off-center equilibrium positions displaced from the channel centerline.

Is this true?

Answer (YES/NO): NO